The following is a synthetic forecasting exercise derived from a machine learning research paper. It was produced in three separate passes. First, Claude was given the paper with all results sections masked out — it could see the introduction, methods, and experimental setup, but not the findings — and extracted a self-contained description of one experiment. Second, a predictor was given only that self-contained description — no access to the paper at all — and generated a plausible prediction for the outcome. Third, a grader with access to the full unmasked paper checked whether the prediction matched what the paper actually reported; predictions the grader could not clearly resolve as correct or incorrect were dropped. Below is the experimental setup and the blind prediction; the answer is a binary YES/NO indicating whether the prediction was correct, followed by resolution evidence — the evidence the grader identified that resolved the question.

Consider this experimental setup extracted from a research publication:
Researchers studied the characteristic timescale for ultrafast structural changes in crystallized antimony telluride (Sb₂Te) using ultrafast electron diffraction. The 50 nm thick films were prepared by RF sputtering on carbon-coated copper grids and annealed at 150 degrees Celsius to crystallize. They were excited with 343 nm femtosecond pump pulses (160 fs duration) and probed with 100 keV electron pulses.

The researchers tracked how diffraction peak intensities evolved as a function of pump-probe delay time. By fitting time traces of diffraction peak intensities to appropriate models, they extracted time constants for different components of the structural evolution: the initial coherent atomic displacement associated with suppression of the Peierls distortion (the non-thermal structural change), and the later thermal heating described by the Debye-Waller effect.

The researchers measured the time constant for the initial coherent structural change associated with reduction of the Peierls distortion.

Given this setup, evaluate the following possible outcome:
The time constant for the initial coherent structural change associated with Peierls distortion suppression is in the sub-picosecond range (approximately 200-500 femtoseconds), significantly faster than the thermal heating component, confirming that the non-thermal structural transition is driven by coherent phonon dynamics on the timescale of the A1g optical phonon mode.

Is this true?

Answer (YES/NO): NO